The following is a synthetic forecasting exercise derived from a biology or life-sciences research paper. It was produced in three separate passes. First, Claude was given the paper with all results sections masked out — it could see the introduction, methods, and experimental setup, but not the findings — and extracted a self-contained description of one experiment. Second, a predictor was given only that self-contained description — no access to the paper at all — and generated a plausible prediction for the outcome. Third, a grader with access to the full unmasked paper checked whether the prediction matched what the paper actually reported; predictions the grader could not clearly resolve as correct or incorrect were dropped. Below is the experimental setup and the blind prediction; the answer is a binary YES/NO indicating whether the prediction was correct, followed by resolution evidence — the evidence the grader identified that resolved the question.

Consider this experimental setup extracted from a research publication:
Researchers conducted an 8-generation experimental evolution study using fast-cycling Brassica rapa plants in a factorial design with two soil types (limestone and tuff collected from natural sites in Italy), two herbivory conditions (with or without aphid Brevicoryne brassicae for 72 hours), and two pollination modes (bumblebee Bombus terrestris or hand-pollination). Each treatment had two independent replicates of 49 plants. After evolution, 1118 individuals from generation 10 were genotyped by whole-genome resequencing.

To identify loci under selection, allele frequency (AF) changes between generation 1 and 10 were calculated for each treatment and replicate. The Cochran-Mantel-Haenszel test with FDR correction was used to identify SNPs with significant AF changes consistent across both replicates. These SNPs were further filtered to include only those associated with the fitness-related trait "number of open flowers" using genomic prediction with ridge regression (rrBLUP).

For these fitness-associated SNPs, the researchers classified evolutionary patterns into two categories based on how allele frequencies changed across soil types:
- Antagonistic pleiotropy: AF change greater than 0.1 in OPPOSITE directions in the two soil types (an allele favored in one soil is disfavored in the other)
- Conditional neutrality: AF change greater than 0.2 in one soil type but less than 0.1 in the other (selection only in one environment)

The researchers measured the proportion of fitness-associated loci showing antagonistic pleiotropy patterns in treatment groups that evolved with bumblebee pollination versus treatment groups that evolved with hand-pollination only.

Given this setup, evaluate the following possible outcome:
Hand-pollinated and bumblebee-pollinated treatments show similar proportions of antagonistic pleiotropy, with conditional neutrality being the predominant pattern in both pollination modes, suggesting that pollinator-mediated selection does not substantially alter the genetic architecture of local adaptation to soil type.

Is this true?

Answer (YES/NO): NO